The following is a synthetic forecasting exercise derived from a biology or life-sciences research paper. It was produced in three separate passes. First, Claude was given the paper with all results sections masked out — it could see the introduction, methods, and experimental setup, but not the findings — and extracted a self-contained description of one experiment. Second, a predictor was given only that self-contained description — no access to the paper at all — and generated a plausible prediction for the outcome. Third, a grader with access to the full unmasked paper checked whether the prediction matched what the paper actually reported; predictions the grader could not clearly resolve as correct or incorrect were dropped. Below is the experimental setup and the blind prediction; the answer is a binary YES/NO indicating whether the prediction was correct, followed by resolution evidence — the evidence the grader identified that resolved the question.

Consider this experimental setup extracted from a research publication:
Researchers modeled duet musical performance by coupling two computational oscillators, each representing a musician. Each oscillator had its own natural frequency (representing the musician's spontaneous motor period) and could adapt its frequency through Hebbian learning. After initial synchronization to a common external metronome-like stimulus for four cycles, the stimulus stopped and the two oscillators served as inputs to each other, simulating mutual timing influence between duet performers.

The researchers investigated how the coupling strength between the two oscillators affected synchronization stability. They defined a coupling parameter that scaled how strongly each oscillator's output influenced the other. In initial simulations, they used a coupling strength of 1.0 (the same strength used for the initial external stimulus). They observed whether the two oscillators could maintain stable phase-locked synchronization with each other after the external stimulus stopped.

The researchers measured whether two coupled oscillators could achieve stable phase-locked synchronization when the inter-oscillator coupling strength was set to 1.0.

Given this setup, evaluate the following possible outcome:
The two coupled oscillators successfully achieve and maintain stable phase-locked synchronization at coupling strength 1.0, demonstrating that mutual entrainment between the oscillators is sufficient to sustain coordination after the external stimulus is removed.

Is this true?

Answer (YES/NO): NO